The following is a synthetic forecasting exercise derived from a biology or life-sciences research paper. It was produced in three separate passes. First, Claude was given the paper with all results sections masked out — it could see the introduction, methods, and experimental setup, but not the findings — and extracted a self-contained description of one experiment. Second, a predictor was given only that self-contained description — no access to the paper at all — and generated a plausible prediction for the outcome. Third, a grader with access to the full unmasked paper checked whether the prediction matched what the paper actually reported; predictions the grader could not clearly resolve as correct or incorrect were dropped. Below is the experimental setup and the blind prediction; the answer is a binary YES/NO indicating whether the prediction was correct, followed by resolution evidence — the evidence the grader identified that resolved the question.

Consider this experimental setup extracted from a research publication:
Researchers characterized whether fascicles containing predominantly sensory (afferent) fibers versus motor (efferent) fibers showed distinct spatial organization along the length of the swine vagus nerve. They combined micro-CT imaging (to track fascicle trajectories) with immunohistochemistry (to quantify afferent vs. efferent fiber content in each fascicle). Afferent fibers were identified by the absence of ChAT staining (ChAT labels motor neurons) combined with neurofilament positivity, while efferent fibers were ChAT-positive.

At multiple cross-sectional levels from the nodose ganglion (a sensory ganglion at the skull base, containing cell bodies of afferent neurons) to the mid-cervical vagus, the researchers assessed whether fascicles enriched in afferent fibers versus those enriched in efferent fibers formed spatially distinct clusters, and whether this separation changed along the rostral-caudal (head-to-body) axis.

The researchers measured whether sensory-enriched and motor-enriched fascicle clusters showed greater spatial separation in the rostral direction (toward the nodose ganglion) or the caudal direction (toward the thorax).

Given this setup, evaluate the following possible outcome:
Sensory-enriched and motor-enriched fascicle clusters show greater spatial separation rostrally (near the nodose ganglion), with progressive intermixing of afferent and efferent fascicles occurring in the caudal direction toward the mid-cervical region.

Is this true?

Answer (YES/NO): NO